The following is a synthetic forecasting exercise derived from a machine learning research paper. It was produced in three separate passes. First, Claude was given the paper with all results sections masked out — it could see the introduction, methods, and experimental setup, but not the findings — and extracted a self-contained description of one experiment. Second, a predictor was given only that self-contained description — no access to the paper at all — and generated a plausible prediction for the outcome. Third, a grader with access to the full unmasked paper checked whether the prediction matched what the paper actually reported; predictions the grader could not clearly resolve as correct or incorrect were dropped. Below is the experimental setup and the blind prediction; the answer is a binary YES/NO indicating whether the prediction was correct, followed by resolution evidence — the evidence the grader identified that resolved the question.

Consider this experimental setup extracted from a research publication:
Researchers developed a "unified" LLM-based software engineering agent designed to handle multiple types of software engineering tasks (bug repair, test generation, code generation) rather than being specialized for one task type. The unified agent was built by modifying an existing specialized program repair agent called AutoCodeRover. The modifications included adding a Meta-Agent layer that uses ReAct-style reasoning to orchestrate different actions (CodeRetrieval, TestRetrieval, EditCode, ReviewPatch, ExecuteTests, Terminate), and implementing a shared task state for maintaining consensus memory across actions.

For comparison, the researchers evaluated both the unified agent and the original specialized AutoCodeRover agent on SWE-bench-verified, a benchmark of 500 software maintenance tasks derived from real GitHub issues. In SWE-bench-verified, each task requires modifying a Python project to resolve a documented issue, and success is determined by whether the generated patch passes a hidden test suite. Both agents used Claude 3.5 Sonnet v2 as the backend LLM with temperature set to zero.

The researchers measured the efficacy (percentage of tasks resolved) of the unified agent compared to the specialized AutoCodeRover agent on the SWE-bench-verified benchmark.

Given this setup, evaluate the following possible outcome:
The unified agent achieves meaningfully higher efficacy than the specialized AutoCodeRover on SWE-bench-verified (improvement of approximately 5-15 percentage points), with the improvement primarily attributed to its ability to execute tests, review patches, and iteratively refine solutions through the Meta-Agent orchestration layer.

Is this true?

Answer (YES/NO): NO